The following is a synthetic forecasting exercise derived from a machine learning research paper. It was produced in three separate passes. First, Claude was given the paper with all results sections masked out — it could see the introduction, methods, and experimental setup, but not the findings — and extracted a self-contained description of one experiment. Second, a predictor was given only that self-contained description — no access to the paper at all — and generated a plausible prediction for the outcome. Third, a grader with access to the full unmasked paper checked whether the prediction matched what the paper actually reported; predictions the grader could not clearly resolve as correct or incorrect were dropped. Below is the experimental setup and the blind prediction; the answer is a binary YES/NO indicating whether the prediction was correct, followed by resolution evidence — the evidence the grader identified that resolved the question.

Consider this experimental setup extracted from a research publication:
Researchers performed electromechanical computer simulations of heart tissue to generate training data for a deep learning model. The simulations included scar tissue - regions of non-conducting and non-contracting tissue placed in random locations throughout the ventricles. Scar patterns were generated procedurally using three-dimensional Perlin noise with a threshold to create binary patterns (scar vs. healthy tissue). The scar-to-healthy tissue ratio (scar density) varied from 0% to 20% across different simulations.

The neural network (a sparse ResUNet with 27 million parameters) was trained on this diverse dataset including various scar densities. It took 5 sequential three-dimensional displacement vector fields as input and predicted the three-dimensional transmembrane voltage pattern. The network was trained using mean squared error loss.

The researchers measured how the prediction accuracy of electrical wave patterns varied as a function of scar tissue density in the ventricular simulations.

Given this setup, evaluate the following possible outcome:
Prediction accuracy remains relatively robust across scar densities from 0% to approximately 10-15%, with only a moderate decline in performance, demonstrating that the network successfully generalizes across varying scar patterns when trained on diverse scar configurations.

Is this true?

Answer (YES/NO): YES